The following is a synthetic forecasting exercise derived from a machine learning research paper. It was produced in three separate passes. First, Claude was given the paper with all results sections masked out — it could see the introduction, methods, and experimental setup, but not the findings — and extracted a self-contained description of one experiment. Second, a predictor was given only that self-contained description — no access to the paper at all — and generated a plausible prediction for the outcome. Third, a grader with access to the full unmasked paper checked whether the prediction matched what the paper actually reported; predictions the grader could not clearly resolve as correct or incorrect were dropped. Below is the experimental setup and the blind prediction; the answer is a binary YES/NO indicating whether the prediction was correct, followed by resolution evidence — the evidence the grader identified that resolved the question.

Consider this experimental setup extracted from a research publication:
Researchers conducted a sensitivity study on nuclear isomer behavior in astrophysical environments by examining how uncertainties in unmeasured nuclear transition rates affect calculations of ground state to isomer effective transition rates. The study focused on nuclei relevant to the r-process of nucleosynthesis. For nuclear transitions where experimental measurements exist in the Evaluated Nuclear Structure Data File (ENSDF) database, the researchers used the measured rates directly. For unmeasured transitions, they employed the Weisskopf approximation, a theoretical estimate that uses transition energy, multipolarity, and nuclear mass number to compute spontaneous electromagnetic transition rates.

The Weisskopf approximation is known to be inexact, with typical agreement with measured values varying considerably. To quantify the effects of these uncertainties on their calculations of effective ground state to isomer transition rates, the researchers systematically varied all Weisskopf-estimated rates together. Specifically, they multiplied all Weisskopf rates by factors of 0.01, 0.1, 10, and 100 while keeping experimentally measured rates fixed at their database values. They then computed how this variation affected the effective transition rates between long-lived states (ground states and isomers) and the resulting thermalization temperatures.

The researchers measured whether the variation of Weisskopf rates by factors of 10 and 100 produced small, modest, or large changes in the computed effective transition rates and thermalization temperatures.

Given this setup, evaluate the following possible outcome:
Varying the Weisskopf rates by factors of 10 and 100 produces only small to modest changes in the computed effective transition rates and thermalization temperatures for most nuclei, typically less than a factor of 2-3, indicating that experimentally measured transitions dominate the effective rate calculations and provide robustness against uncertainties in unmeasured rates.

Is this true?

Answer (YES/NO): NO